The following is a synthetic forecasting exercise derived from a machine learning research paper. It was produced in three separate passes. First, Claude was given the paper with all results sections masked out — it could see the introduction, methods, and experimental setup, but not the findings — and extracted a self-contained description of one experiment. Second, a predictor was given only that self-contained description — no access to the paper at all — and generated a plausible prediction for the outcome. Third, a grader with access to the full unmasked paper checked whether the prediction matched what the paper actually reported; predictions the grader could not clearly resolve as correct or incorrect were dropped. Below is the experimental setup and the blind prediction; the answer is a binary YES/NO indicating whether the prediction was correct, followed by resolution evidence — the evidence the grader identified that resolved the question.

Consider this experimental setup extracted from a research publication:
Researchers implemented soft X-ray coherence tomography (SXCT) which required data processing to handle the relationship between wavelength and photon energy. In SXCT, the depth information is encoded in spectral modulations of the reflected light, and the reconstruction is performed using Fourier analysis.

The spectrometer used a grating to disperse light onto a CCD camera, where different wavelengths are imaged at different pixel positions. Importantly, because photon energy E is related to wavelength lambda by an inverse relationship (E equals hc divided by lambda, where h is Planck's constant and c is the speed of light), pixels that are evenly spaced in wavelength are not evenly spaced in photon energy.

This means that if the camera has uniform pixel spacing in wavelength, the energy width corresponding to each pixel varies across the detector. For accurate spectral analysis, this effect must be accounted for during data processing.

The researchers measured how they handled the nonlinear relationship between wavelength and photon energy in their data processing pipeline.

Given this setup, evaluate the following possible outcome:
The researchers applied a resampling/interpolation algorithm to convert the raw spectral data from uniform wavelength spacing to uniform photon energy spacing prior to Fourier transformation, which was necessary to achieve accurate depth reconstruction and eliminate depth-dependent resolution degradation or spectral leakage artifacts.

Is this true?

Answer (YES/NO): YES